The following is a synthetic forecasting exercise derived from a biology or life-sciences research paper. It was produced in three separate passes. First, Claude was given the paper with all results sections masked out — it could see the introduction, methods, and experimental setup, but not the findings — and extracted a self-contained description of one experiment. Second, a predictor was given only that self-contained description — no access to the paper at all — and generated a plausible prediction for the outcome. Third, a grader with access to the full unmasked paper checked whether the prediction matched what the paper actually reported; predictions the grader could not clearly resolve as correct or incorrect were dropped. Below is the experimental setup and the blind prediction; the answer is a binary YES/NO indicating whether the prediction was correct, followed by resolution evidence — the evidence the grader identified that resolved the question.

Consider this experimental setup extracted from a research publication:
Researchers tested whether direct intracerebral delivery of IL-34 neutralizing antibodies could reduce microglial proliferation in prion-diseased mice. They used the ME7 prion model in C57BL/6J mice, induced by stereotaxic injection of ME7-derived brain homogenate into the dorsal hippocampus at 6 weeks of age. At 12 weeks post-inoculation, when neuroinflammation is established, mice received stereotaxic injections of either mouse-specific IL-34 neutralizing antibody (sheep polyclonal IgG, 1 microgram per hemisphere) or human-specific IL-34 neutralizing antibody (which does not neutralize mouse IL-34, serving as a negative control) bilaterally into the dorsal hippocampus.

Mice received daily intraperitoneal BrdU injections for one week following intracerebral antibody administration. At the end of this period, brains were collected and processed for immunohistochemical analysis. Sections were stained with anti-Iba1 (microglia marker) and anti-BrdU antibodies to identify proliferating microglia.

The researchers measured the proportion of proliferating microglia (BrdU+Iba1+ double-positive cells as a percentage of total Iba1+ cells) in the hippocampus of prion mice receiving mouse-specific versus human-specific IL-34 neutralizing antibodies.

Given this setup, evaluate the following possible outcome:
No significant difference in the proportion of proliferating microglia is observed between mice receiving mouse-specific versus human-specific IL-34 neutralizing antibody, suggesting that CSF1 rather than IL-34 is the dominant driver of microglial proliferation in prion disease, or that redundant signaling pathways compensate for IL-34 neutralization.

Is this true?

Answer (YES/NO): NO